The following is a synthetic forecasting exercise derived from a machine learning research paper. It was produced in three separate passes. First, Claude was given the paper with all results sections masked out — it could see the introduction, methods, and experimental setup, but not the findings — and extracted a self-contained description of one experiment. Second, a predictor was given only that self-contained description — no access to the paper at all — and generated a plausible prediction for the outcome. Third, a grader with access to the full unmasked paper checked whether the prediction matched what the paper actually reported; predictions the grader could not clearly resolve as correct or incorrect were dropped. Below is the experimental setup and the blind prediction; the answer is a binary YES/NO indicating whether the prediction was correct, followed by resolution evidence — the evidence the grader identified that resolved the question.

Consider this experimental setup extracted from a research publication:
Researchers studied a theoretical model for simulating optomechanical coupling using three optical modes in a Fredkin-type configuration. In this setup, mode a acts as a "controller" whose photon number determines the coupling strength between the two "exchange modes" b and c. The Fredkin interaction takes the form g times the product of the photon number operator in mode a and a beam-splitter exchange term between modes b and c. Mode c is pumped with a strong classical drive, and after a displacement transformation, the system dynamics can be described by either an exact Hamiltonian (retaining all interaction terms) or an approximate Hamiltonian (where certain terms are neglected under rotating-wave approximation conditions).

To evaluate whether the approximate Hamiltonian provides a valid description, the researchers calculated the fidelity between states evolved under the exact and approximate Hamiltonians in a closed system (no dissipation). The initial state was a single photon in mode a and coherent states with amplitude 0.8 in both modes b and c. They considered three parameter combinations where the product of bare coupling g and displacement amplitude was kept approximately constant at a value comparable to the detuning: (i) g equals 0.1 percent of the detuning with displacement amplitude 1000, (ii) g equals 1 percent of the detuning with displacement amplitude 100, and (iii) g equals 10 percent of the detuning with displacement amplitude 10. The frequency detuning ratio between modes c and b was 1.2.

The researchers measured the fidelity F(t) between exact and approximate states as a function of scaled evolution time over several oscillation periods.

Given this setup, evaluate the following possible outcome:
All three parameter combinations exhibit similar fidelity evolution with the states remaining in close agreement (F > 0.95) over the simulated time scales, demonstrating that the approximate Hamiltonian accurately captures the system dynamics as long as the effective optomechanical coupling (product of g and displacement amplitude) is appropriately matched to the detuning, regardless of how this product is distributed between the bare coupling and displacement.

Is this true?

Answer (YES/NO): NO